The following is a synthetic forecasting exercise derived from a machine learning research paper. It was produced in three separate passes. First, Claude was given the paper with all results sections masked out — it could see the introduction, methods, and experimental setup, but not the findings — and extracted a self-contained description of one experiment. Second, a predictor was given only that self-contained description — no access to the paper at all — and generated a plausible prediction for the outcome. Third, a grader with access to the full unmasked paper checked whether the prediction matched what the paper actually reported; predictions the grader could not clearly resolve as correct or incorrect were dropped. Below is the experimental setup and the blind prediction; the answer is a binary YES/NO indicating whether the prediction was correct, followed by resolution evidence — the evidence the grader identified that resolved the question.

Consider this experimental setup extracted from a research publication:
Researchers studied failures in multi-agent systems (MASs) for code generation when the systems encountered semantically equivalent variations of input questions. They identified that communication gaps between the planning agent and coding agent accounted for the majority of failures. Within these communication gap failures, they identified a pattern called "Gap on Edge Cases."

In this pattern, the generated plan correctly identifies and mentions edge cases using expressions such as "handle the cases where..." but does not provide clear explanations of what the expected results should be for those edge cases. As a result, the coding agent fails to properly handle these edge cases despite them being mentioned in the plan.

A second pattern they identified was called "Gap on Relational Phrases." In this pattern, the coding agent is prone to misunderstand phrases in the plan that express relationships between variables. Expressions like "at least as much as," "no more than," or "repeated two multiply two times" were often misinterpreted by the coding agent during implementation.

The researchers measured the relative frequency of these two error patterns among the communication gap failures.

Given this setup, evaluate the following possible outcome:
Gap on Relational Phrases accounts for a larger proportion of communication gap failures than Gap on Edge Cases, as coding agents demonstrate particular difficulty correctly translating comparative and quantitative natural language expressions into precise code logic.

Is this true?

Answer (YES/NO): NO